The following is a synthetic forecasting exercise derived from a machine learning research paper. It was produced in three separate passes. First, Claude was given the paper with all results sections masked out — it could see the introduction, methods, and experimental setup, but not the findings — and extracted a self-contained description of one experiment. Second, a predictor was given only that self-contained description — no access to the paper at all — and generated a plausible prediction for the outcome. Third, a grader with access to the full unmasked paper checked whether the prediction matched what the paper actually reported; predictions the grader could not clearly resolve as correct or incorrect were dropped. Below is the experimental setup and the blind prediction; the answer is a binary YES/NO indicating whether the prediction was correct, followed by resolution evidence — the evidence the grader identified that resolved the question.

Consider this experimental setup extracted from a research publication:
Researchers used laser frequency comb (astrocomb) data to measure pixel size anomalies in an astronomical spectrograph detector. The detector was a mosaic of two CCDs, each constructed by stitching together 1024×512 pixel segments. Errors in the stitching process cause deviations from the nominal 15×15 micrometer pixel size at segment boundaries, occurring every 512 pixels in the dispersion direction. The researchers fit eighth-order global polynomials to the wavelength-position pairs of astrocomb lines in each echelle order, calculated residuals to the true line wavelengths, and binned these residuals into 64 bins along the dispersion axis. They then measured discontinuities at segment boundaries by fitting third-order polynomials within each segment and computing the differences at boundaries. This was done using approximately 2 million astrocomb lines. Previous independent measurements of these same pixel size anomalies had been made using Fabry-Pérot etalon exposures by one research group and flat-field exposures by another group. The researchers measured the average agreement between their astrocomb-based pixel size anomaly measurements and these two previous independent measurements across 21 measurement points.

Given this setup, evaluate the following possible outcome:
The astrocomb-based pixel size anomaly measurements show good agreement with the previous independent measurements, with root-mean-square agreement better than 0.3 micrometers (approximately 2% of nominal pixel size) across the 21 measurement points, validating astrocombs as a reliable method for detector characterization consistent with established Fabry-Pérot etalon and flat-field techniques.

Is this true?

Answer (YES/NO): YES